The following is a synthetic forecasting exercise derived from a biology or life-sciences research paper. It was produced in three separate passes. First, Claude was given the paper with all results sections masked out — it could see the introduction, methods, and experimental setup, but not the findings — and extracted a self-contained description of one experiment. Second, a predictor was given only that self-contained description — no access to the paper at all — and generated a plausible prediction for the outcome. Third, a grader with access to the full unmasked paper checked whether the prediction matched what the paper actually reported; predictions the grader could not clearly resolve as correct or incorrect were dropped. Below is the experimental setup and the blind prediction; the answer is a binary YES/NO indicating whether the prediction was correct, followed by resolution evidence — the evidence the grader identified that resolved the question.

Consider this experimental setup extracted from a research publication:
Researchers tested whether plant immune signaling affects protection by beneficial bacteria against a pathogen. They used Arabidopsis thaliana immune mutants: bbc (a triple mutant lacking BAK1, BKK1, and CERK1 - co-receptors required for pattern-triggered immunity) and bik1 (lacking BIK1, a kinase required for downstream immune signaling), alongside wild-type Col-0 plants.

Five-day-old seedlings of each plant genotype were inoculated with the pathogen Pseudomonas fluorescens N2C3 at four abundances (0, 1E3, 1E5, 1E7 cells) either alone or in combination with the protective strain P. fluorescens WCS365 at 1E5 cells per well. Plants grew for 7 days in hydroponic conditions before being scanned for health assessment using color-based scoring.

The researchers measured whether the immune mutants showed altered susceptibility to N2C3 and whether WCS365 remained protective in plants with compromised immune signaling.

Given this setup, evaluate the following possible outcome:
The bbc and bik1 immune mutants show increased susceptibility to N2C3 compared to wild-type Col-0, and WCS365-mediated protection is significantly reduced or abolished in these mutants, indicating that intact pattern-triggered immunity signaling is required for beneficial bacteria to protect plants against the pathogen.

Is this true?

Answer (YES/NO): NO